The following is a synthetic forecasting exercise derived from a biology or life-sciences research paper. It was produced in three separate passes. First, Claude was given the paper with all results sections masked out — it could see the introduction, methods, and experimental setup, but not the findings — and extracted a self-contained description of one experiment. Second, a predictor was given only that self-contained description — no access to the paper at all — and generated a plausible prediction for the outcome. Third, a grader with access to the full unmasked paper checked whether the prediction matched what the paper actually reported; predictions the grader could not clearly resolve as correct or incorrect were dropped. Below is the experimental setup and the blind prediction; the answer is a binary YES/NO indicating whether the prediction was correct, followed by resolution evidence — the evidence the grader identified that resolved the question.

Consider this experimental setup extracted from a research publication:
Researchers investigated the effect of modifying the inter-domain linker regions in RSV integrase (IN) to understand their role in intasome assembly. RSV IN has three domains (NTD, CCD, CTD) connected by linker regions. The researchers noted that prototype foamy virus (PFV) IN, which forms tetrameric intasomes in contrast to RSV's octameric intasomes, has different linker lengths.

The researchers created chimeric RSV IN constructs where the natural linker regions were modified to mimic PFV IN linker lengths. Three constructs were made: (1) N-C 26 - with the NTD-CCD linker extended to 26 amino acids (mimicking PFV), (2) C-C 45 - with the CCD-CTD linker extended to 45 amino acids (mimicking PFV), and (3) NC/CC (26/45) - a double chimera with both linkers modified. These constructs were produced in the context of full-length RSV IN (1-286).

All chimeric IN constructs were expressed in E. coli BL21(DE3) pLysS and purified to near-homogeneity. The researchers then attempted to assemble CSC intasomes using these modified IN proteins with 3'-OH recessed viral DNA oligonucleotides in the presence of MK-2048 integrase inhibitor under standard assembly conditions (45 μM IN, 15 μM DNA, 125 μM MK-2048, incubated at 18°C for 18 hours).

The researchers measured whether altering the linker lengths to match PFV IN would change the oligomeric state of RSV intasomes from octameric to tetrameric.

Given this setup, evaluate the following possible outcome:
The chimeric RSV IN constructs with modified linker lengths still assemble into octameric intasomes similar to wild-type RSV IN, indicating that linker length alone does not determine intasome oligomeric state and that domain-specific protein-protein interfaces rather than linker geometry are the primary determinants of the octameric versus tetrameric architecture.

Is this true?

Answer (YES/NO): NO